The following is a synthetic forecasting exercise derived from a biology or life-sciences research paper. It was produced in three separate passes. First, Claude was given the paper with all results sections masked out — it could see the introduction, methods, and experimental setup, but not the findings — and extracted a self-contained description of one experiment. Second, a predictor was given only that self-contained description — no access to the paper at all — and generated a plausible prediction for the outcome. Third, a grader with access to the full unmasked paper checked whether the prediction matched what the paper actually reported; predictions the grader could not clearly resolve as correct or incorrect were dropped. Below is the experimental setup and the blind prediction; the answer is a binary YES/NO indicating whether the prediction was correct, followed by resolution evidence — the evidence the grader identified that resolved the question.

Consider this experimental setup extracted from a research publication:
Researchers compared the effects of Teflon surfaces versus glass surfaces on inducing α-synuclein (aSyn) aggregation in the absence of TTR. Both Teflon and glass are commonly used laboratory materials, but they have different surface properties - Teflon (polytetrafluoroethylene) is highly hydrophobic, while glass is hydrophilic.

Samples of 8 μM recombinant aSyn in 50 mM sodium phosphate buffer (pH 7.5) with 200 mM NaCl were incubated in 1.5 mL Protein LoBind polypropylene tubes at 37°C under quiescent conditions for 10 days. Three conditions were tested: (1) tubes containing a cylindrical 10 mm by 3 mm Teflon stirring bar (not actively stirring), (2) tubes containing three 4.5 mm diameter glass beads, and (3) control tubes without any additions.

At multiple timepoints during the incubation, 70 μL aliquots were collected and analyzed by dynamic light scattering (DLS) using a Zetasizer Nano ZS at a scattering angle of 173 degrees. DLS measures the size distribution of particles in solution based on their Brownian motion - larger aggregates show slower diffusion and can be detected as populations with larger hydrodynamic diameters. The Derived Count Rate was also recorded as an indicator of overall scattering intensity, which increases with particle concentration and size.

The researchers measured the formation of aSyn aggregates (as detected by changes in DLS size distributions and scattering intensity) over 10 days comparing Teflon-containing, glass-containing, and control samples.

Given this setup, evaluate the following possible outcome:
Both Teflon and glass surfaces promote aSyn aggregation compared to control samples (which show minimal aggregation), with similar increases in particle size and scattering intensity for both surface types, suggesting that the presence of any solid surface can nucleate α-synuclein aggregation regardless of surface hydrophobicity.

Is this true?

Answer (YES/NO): NO